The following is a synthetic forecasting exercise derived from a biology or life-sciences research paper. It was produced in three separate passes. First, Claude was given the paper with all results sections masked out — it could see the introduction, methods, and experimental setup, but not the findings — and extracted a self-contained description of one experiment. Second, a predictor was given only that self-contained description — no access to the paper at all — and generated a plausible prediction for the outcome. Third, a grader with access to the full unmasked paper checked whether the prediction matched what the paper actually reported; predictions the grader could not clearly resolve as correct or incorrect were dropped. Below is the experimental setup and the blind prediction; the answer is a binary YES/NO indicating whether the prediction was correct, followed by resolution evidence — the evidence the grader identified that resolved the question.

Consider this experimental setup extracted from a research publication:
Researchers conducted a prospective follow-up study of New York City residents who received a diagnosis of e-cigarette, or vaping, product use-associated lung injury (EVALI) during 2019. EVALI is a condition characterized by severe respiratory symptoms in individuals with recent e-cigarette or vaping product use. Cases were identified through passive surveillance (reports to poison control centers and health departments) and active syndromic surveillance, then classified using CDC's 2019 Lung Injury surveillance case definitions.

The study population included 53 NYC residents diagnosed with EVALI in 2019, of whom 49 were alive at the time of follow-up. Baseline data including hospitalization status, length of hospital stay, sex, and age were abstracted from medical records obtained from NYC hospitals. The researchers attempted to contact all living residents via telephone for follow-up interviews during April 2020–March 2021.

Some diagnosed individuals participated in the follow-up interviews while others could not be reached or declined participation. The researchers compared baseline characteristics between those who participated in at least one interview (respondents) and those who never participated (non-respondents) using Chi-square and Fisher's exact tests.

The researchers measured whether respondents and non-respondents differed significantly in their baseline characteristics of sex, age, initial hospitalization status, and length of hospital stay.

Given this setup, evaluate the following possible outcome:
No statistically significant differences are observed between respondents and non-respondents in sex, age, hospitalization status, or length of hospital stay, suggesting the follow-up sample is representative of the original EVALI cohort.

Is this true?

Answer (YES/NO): YES